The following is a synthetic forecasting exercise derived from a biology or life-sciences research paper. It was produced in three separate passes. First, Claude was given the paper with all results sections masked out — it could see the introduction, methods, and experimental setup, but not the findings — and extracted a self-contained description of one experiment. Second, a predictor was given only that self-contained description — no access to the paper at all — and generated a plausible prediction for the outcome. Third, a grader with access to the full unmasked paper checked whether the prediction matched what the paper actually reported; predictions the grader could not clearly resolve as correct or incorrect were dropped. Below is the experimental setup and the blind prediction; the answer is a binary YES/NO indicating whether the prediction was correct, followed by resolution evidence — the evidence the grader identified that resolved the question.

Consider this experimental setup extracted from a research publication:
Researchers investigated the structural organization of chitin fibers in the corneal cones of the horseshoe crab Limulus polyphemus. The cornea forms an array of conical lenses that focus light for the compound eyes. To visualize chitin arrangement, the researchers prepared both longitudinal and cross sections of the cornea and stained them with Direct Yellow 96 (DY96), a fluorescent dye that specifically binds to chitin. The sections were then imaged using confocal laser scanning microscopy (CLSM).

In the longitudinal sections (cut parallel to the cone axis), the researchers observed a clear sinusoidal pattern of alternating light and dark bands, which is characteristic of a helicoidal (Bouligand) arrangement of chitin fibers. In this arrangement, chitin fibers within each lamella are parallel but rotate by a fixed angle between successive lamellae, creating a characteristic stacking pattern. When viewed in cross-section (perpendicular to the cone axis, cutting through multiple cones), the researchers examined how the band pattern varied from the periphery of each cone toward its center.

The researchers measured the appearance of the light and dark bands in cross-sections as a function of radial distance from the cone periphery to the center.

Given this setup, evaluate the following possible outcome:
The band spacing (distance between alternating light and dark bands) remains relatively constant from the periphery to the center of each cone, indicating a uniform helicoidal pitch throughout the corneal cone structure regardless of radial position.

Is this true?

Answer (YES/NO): NO